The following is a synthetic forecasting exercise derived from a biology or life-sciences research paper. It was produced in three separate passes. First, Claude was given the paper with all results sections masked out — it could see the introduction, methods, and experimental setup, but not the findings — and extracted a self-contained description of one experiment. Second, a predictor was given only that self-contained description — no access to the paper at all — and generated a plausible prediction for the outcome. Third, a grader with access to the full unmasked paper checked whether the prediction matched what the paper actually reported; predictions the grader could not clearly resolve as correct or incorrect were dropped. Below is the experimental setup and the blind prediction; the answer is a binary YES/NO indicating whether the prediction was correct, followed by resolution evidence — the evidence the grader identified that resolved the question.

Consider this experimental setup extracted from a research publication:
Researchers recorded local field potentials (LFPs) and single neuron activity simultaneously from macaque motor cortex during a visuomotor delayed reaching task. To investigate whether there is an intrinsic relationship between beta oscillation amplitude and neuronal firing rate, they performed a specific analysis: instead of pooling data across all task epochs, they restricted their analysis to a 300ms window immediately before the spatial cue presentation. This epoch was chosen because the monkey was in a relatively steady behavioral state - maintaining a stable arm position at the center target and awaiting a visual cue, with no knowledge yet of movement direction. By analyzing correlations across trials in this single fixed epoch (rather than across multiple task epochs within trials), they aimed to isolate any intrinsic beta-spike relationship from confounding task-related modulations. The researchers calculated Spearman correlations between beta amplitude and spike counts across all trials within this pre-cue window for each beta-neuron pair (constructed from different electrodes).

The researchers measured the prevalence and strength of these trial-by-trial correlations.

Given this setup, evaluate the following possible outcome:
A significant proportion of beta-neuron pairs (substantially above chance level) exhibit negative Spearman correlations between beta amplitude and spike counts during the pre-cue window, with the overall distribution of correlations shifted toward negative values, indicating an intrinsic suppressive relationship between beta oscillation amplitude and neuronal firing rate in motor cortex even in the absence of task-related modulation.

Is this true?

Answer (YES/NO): NO